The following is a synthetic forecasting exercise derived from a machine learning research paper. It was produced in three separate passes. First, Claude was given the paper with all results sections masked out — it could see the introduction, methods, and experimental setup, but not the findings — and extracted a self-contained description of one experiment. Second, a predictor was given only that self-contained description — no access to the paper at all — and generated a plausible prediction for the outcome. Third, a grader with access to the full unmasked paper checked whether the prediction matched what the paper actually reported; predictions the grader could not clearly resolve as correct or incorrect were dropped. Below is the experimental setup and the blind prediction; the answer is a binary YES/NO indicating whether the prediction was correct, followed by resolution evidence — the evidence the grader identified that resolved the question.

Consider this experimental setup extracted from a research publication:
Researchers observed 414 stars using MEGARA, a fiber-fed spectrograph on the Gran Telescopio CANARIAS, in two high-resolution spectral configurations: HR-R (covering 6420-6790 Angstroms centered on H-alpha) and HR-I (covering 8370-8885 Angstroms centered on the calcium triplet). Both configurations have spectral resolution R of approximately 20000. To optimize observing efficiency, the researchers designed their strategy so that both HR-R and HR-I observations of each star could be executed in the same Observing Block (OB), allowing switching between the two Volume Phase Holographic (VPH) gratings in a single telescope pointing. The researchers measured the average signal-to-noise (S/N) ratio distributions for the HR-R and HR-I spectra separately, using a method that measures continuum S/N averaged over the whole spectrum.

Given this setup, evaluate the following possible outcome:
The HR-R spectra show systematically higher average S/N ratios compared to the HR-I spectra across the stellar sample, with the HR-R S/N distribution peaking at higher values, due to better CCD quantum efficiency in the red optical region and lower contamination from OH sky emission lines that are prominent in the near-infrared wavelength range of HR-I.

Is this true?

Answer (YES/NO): NO